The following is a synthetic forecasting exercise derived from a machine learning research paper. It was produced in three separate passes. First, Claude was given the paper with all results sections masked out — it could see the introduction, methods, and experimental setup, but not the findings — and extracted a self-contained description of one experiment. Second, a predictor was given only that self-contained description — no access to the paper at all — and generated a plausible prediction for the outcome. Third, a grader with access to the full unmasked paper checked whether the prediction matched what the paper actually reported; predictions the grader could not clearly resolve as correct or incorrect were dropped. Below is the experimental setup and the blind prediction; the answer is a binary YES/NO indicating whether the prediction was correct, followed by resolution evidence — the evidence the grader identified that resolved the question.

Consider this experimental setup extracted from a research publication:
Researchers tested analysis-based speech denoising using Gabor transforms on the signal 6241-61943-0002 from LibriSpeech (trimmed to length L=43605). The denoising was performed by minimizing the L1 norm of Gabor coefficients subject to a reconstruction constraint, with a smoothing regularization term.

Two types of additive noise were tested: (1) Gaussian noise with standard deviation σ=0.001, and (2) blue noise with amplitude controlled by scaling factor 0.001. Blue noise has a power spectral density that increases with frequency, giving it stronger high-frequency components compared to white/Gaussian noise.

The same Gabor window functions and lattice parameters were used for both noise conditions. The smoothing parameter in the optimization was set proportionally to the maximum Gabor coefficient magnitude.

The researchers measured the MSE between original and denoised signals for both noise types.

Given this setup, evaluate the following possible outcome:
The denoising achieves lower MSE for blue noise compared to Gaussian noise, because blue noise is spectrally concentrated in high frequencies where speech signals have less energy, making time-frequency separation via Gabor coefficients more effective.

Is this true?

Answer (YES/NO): YES